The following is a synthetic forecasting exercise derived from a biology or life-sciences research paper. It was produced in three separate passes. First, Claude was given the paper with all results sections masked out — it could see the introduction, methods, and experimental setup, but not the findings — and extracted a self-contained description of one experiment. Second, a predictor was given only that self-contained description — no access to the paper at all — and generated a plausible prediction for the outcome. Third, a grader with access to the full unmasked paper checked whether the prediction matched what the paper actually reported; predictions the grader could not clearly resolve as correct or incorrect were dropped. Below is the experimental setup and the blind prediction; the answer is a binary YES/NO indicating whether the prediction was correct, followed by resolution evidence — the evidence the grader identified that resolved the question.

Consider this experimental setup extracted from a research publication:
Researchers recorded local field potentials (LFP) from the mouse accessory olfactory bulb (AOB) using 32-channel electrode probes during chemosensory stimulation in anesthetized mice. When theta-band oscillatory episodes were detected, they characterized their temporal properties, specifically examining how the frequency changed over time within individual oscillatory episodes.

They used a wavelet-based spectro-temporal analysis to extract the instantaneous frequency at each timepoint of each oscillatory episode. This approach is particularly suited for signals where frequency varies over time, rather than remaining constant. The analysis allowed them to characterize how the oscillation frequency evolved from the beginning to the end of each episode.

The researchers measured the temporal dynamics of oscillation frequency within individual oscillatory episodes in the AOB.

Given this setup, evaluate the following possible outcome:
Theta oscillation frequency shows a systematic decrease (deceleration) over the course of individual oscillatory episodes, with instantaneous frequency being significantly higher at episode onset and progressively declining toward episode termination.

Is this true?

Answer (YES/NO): NO